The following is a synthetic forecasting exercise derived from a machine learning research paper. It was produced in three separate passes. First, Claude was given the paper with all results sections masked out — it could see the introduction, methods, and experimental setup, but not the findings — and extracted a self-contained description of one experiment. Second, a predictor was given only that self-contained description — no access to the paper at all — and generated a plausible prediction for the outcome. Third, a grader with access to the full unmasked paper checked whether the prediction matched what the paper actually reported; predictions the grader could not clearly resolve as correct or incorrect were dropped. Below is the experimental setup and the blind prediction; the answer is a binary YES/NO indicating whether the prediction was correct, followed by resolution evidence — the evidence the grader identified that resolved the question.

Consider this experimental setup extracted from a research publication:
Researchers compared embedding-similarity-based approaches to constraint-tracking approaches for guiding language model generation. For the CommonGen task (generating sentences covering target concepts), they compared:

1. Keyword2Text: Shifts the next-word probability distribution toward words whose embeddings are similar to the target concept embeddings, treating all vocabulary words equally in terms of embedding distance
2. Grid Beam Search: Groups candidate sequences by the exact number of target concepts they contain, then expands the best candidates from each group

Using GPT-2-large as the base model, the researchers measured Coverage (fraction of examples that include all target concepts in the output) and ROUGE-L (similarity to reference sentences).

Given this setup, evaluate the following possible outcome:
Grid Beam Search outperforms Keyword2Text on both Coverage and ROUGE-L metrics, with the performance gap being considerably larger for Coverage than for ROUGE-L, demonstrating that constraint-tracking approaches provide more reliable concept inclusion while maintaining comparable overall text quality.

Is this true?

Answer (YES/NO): YES